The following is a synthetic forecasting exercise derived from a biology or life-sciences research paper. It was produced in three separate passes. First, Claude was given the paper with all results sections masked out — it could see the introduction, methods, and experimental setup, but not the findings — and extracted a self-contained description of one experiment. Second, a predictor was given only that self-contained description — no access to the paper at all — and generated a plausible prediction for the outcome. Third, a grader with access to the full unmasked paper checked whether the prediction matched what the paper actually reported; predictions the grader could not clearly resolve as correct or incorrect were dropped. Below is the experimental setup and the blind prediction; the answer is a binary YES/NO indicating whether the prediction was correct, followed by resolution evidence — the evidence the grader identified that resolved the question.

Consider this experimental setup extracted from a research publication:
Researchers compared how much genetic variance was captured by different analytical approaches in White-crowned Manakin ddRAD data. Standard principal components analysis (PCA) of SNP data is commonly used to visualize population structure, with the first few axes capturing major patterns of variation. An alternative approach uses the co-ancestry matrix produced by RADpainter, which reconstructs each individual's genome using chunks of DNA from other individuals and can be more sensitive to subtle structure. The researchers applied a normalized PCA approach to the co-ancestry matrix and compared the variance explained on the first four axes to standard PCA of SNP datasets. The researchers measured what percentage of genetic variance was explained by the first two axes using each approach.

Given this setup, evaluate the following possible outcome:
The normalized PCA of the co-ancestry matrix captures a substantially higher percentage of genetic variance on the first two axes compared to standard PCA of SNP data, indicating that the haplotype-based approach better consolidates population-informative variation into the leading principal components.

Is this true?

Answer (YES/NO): YES